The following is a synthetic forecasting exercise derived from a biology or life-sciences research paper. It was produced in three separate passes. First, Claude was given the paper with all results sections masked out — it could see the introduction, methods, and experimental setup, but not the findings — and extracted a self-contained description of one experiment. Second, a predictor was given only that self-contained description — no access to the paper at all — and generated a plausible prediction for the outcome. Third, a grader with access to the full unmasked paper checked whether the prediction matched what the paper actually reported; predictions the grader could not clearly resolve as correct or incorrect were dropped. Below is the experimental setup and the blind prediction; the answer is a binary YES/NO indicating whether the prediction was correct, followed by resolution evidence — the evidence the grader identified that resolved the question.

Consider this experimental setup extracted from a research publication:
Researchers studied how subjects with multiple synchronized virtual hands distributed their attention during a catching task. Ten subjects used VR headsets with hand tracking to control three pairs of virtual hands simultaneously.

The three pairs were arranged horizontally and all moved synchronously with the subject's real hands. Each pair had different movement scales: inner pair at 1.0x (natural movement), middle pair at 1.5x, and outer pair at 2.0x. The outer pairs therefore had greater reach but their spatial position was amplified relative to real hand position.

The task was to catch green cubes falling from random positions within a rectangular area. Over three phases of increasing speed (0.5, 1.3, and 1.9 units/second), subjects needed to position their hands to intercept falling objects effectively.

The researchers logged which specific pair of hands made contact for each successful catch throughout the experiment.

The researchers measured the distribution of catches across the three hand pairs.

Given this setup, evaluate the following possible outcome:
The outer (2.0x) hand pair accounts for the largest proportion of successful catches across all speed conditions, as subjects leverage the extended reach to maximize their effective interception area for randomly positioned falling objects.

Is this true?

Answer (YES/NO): NO